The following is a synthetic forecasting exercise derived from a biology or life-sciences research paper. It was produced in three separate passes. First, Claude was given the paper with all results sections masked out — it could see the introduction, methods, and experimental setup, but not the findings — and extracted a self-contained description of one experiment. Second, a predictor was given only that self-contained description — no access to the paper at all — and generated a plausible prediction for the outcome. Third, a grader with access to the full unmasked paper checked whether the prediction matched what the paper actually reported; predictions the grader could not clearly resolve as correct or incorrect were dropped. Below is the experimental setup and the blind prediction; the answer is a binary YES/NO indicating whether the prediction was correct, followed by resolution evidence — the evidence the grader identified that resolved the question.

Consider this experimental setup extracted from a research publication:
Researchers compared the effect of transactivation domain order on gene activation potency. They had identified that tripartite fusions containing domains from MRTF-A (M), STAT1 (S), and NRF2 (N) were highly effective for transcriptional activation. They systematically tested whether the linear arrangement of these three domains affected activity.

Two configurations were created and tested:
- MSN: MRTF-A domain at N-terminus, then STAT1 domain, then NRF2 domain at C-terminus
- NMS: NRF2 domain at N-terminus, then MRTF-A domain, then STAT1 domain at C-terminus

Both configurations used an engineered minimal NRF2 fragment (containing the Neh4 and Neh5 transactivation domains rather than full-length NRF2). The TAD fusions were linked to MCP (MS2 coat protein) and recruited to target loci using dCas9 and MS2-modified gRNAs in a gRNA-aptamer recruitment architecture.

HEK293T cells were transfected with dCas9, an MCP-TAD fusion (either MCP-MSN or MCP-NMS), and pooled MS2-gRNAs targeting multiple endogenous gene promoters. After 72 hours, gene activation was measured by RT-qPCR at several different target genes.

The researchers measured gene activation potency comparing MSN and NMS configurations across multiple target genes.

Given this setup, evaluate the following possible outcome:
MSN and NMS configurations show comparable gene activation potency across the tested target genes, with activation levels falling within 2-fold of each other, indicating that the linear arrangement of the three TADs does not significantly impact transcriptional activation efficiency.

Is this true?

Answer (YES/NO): YES